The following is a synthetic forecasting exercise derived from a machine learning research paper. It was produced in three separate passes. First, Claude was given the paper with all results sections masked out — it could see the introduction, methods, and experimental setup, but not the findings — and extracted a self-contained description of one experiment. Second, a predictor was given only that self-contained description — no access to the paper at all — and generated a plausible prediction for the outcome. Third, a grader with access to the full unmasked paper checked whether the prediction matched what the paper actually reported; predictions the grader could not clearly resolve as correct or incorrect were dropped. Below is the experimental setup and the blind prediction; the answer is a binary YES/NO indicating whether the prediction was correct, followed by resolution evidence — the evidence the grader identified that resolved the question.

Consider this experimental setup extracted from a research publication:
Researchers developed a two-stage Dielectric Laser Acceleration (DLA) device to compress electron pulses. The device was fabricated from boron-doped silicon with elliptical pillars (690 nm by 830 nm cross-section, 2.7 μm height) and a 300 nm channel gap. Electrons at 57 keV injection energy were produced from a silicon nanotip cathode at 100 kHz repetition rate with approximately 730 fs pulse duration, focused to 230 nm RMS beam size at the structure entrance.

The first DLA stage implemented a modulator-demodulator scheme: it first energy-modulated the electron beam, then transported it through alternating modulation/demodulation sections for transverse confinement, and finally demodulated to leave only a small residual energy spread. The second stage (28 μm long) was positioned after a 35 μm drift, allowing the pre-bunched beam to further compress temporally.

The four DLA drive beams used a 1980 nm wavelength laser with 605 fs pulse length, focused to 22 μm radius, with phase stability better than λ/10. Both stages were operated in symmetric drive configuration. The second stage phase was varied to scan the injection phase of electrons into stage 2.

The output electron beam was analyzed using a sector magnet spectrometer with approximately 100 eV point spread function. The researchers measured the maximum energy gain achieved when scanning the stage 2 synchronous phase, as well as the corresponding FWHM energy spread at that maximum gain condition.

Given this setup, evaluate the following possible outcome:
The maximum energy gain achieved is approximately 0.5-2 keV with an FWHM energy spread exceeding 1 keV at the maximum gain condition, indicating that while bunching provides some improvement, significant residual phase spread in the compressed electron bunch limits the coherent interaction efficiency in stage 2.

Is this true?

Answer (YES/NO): NO